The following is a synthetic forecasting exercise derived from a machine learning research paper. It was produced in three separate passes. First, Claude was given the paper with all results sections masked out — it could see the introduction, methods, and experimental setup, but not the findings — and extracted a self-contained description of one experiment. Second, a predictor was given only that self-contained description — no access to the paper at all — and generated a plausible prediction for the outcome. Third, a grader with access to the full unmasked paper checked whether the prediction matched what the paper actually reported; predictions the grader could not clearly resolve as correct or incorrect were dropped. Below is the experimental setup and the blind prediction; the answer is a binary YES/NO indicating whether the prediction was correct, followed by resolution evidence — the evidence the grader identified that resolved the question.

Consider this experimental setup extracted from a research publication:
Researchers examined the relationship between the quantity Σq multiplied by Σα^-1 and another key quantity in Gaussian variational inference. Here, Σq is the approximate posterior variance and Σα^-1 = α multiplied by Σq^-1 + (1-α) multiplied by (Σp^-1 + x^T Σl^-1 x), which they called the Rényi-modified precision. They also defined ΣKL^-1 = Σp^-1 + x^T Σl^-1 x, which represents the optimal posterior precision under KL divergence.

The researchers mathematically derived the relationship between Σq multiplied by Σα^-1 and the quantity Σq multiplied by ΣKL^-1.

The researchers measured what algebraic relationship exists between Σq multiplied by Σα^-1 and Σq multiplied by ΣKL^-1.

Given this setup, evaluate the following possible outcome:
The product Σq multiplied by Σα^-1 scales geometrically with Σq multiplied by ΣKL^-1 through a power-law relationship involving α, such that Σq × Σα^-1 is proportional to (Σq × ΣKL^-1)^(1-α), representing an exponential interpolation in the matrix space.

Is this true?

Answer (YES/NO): NO